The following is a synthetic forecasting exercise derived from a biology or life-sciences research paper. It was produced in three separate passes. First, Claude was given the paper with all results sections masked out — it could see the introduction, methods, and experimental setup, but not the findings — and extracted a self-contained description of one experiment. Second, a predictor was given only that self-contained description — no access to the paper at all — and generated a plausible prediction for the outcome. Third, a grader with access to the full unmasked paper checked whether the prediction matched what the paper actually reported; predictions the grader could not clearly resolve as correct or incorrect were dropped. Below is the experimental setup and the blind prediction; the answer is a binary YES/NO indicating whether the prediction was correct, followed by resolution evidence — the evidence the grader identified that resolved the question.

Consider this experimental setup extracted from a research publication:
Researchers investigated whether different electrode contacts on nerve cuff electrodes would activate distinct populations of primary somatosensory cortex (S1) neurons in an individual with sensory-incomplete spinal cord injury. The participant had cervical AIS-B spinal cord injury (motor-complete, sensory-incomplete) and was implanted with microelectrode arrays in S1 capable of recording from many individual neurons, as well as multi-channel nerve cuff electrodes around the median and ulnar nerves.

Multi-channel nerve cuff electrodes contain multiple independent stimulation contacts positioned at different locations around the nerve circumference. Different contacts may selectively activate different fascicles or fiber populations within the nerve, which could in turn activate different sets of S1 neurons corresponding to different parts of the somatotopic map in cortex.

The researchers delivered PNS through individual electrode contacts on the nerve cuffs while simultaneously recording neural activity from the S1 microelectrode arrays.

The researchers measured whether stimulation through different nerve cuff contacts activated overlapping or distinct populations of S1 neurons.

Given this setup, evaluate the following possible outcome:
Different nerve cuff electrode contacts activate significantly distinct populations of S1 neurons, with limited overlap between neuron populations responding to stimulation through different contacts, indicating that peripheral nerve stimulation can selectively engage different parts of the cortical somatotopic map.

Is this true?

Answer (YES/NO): NO